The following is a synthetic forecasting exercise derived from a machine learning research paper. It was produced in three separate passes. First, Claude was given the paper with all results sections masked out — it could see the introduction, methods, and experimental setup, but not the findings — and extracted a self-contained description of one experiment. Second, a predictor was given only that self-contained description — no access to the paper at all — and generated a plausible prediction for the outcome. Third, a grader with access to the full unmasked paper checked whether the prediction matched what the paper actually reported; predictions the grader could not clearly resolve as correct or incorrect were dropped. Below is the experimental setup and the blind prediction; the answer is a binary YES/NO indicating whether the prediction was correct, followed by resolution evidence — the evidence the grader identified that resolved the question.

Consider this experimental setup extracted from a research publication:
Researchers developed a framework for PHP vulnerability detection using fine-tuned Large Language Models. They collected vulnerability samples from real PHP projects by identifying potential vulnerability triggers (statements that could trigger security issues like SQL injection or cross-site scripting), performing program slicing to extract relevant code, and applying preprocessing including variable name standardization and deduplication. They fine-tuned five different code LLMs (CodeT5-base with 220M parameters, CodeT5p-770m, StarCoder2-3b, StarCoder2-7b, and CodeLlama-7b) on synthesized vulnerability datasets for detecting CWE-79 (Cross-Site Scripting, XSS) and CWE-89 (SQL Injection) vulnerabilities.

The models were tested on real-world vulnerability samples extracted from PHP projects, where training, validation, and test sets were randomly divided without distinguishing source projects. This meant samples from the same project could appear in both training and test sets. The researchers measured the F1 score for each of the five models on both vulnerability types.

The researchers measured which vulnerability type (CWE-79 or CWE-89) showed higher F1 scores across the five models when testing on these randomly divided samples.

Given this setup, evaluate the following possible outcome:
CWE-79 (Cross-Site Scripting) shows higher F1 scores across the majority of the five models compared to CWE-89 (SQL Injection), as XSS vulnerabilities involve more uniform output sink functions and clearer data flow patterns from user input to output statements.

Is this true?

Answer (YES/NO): YES